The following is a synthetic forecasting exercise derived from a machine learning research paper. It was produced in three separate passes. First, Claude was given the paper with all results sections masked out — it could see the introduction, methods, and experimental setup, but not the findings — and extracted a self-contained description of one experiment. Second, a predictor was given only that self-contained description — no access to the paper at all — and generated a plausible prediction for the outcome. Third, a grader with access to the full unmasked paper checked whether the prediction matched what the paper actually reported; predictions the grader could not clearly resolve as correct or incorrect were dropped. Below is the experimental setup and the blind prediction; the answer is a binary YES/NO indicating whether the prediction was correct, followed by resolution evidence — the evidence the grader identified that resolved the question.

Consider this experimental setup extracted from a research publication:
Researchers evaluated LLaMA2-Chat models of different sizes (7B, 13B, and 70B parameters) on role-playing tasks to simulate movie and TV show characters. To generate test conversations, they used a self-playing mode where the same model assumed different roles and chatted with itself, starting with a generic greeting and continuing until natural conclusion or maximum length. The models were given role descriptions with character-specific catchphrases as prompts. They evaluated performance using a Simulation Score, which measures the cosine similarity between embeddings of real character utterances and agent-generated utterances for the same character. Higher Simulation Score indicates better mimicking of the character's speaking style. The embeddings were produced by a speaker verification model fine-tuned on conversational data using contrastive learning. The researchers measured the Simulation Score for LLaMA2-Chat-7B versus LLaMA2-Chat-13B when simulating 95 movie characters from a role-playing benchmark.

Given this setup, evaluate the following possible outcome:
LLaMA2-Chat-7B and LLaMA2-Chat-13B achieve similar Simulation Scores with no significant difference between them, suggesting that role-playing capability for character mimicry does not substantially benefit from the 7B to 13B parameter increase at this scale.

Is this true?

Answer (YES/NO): NO